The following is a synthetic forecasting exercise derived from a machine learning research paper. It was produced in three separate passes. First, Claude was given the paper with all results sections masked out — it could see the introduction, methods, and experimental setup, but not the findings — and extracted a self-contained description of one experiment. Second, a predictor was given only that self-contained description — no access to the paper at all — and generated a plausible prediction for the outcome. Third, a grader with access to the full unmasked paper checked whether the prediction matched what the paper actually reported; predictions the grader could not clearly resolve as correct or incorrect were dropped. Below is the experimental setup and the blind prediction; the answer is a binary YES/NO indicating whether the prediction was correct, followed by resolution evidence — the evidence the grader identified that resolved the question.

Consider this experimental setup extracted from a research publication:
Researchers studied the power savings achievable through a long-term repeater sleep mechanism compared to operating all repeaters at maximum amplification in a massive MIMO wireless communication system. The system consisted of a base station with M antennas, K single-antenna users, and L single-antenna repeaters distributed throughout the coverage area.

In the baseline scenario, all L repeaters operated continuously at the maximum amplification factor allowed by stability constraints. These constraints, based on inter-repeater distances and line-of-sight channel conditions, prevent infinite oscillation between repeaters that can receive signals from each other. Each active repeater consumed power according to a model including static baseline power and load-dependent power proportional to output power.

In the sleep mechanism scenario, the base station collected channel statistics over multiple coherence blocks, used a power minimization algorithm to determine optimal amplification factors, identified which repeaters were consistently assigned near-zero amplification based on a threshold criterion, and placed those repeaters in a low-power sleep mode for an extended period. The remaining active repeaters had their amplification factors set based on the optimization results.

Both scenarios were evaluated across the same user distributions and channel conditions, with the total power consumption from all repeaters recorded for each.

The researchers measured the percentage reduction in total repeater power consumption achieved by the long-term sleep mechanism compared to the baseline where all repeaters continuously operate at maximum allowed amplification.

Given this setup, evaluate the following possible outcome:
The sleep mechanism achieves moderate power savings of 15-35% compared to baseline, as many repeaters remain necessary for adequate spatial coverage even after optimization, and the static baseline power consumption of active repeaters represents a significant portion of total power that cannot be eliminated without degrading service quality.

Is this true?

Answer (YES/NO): NO